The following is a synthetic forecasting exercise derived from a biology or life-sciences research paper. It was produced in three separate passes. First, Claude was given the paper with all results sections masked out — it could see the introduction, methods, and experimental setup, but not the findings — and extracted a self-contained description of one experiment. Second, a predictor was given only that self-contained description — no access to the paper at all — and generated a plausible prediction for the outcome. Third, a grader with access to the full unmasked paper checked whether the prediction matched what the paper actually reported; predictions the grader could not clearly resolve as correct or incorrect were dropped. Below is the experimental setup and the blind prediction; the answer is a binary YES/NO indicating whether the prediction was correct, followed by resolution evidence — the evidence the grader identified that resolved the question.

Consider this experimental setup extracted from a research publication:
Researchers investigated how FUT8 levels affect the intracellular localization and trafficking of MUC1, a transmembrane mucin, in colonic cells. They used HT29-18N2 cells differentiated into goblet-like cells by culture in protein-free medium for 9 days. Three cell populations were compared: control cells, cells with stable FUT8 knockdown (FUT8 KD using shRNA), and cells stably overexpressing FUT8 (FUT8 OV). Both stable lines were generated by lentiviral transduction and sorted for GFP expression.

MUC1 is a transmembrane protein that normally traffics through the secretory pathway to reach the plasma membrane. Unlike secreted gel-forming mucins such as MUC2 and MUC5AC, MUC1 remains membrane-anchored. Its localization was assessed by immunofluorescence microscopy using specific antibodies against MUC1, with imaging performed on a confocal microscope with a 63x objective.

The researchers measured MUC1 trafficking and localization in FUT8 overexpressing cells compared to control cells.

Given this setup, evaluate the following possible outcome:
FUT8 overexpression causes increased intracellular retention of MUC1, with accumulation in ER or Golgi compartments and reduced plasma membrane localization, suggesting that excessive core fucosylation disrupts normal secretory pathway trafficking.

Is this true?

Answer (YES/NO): NO